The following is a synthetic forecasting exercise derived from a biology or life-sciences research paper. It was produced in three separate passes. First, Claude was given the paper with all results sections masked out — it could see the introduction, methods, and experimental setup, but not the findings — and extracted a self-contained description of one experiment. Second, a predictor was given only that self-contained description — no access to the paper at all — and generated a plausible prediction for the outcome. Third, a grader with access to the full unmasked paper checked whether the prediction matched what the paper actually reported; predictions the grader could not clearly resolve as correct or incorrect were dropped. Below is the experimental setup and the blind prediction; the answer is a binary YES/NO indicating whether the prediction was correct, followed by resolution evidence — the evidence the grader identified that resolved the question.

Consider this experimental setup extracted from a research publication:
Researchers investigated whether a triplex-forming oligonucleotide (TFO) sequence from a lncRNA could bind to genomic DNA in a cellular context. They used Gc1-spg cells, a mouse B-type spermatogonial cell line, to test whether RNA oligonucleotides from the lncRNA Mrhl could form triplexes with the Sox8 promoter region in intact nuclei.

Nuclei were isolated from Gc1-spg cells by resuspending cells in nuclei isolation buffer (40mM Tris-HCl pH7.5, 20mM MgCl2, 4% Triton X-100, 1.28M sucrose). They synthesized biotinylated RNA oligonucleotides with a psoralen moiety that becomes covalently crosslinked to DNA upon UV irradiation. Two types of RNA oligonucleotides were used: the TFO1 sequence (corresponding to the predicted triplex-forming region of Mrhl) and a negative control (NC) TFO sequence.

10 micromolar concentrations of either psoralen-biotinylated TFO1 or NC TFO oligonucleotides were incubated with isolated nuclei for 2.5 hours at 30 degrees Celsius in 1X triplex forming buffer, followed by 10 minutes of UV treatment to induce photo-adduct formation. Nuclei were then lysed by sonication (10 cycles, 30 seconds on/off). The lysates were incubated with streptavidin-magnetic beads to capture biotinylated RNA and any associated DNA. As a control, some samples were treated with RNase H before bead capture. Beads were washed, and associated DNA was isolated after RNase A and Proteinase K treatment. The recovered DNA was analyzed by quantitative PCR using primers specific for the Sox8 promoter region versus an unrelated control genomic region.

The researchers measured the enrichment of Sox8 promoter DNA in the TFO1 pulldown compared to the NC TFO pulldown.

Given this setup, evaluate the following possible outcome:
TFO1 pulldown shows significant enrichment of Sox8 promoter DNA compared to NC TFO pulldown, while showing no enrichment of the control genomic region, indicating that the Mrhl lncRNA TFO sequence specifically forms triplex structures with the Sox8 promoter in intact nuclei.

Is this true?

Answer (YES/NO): YES